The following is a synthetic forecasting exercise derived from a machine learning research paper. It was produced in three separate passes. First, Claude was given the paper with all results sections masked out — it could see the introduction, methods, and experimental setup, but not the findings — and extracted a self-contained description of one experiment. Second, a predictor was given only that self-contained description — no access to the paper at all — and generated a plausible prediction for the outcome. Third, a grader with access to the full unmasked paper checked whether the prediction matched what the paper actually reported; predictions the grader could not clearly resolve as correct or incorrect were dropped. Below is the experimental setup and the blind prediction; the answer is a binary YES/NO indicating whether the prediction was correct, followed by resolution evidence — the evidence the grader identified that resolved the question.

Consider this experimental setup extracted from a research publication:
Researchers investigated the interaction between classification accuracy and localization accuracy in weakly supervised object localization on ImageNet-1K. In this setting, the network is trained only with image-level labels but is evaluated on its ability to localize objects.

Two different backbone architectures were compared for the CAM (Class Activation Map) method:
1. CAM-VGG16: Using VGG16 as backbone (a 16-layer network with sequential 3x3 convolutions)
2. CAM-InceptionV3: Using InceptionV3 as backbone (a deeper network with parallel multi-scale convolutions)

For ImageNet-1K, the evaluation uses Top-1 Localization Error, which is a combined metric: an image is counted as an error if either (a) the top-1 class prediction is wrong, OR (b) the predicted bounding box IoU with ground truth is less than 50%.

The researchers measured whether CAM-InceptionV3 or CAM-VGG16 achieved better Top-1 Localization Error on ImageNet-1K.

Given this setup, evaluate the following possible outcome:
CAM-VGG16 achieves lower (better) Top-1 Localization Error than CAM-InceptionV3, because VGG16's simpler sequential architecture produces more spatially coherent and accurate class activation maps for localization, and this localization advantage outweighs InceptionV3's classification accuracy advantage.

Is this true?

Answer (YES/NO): NO